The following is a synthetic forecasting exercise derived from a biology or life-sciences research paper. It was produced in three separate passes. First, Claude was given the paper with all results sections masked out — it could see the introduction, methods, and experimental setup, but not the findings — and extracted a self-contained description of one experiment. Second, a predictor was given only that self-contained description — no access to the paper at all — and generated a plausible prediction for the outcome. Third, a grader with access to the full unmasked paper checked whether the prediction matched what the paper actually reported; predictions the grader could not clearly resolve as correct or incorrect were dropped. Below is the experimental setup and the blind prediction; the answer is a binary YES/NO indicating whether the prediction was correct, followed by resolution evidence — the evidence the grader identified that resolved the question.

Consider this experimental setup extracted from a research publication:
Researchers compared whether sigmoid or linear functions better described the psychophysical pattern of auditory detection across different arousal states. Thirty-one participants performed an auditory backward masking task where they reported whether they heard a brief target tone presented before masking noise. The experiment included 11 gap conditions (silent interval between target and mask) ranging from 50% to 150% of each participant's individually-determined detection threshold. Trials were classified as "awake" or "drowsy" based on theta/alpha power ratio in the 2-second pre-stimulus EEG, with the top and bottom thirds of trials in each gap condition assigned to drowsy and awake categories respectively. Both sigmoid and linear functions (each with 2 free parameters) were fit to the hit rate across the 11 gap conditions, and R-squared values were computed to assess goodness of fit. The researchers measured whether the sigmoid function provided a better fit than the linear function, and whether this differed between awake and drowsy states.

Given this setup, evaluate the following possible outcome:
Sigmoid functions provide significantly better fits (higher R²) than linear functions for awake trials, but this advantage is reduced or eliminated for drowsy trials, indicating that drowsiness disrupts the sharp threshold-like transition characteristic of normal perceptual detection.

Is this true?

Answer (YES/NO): YES